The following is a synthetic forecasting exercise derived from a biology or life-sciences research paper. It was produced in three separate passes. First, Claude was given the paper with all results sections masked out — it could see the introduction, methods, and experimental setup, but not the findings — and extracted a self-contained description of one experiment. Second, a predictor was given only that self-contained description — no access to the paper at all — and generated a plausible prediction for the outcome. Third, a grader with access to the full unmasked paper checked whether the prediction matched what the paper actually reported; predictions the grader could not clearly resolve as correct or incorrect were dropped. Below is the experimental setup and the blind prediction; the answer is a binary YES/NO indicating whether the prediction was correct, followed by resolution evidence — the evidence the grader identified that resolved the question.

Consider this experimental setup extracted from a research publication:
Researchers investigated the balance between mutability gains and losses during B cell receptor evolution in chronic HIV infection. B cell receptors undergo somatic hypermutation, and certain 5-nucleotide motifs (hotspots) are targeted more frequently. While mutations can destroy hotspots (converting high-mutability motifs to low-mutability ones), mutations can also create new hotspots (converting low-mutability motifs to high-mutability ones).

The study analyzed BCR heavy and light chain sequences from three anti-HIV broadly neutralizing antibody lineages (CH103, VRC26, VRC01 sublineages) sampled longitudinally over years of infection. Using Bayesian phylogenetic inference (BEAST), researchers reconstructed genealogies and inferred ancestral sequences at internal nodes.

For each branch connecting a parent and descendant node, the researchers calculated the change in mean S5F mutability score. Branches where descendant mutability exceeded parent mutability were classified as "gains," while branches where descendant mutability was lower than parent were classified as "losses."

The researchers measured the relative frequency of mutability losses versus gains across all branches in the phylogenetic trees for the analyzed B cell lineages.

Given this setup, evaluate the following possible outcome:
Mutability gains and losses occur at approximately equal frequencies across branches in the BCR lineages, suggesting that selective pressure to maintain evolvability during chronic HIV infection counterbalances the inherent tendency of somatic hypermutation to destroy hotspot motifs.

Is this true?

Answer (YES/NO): NO